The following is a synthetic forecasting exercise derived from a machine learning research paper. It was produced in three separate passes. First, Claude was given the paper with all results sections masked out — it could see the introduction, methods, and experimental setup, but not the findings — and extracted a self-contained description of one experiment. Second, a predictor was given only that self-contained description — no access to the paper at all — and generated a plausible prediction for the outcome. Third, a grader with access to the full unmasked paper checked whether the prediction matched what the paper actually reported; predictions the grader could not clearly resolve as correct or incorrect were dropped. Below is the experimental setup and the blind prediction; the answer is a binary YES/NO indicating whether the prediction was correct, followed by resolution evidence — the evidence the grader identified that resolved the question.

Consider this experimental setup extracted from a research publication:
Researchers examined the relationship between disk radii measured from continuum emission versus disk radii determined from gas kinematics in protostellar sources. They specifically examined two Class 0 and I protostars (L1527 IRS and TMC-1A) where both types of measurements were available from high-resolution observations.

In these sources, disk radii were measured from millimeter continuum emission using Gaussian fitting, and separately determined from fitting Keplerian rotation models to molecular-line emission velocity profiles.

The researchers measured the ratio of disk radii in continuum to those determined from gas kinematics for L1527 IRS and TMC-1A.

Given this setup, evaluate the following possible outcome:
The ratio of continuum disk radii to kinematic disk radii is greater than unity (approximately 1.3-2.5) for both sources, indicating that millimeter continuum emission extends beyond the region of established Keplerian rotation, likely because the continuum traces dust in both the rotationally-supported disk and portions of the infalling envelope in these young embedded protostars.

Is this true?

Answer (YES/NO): NO